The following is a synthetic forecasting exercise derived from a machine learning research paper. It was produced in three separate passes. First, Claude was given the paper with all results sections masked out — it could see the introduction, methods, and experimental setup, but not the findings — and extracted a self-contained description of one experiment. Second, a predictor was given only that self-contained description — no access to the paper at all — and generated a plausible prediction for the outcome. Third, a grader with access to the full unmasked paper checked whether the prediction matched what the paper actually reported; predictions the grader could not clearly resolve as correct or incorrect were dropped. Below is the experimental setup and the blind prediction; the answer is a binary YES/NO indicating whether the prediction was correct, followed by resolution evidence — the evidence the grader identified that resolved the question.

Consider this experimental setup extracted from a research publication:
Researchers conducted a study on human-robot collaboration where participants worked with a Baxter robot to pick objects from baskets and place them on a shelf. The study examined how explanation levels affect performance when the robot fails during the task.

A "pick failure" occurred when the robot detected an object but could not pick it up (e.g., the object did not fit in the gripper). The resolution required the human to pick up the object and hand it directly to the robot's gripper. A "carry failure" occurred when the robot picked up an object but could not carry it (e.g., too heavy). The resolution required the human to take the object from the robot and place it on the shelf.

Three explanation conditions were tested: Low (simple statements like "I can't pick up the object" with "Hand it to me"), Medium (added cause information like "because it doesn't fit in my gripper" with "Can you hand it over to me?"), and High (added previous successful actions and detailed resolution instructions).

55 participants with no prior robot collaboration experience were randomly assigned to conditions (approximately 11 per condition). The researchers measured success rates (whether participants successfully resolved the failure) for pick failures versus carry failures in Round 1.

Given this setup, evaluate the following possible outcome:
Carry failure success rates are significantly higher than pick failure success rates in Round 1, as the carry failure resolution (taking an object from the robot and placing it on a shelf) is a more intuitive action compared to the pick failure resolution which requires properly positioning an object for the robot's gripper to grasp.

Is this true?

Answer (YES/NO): NO